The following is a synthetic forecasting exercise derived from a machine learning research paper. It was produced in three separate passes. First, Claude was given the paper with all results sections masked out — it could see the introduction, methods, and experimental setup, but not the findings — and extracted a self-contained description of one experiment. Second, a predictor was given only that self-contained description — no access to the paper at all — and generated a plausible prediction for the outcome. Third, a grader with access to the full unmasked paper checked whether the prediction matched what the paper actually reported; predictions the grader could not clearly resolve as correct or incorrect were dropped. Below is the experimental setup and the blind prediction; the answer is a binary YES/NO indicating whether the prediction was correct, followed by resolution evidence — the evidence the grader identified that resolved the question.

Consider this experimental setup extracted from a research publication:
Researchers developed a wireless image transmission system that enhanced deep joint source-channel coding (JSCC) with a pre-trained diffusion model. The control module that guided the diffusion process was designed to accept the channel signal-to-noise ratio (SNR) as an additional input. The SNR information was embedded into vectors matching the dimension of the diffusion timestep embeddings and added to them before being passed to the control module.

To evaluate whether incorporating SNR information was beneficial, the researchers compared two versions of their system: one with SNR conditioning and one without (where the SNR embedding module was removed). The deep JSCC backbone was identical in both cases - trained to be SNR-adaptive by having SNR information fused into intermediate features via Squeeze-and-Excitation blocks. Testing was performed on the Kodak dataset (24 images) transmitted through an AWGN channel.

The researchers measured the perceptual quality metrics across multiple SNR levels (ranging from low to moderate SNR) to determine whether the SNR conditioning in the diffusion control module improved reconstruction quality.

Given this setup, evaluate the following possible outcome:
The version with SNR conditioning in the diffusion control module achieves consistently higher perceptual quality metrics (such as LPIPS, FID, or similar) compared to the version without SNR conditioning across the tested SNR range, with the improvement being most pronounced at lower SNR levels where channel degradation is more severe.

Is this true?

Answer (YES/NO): YES